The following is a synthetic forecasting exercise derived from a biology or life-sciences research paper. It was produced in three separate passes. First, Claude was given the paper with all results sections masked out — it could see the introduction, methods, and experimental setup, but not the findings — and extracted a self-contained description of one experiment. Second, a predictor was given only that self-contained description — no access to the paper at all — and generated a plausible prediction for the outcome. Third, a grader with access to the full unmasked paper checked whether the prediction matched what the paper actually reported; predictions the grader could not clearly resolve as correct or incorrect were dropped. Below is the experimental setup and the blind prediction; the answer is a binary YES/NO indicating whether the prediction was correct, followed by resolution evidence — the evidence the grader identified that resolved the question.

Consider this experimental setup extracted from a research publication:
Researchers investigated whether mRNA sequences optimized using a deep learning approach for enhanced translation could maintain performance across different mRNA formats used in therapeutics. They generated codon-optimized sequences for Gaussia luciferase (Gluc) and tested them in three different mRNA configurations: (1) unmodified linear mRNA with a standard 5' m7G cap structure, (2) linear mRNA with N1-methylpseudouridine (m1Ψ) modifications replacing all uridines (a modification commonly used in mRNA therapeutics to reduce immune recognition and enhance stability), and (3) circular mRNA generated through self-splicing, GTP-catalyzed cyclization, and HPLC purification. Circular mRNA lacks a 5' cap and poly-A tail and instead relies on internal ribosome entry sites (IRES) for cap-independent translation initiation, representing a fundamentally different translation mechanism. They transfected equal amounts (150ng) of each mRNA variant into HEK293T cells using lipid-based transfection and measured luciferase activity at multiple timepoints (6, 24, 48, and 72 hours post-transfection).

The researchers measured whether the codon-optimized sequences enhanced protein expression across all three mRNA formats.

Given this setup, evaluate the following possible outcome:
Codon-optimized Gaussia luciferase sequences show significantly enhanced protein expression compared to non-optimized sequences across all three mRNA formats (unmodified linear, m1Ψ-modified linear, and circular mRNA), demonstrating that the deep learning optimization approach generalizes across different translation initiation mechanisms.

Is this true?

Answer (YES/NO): YES